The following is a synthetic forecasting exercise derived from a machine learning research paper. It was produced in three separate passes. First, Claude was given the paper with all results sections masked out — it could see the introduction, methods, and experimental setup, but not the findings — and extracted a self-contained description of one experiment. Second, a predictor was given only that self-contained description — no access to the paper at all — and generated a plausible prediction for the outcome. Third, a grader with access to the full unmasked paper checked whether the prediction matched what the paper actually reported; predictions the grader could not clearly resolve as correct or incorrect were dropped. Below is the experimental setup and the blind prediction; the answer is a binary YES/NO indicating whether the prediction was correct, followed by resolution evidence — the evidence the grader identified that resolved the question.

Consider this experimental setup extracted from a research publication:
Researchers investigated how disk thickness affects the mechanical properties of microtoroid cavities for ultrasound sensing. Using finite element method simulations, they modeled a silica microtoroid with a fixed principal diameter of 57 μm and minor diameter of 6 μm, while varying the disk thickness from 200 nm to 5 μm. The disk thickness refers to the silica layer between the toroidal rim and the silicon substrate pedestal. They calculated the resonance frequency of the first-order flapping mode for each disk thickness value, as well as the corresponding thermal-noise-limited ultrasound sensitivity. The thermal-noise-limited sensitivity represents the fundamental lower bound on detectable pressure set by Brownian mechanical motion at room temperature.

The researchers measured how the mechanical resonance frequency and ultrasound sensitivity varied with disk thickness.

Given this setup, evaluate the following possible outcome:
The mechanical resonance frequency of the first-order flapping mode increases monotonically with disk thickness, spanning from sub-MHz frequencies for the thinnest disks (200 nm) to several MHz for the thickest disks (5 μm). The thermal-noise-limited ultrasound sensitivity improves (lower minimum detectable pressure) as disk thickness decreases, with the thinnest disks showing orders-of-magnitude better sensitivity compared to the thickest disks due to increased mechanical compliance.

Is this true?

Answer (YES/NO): YES